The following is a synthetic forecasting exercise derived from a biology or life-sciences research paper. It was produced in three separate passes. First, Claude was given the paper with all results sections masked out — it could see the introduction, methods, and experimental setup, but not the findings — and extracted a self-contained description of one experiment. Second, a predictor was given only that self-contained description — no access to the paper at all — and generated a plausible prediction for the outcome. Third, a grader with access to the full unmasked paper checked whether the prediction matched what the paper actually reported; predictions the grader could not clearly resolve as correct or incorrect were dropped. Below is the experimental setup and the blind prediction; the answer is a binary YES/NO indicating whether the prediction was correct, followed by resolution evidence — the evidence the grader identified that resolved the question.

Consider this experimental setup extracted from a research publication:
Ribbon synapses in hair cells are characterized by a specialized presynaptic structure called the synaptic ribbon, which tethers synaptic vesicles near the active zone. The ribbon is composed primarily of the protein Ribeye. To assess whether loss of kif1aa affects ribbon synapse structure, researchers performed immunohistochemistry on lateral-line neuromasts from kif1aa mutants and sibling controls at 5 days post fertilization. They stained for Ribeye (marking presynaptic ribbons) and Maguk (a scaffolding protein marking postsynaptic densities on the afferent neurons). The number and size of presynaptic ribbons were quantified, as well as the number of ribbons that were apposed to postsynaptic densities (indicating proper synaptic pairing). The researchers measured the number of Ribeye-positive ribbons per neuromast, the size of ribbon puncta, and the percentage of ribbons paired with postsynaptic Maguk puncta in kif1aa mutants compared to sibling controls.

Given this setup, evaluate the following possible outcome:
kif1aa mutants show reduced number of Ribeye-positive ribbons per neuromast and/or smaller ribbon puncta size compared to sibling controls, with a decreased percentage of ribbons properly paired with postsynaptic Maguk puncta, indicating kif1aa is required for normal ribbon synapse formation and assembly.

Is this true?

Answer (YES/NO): NO